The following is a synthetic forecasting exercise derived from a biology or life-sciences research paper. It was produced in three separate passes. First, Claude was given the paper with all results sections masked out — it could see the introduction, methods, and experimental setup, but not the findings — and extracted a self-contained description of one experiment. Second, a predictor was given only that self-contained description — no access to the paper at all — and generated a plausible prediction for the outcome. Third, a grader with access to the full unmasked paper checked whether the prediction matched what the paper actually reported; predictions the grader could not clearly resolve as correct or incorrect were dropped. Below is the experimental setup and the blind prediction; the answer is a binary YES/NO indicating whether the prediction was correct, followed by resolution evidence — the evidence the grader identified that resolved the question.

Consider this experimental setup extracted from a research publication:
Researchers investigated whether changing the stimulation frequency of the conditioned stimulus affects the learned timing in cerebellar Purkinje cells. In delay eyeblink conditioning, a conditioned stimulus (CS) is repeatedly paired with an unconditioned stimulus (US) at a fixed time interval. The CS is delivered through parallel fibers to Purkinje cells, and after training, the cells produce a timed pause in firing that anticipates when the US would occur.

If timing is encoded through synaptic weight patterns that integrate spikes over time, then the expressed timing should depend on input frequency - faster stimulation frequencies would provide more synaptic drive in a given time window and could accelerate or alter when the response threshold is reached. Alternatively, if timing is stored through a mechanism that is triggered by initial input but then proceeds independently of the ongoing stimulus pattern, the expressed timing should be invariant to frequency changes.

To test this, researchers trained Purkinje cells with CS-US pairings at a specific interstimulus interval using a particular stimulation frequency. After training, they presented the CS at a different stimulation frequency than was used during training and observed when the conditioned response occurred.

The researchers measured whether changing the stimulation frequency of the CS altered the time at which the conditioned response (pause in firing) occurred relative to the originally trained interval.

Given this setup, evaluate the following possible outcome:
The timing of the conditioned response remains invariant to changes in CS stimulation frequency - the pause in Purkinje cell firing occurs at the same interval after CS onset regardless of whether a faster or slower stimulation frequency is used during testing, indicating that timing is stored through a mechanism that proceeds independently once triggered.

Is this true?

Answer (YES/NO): YES